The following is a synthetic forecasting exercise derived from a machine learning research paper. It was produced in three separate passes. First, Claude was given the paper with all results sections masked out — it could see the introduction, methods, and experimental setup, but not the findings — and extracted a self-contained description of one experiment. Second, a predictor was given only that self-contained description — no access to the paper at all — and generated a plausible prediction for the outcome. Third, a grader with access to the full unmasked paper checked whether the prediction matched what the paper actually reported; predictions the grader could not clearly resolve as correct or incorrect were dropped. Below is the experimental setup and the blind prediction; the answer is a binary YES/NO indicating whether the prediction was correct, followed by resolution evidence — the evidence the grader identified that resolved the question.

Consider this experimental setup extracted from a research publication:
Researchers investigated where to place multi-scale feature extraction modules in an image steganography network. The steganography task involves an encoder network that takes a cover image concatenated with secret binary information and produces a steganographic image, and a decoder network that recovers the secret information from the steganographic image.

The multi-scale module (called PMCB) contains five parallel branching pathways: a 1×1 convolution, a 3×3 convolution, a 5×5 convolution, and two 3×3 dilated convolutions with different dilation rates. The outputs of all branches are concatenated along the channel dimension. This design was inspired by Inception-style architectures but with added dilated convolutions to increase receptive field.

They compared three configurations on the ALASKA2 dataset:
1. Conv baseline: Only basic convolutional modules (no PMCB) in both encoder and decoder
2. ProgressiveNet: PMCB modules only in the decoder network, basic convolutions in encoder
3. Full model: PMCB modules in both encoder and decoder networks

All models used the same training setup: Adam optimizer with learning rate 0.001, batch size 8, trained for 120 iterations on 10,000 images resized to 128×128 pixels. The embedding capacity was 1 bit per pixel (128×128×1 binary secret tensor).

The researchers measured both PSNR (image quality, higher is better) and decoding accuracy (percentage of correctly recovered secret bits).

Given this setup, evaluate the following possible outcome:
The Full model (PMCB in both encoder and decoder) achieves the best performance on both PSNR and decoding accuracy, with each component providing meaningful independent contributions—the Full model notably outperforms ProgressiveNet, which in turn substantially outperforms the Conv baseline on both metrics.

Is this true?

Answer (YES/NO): NO